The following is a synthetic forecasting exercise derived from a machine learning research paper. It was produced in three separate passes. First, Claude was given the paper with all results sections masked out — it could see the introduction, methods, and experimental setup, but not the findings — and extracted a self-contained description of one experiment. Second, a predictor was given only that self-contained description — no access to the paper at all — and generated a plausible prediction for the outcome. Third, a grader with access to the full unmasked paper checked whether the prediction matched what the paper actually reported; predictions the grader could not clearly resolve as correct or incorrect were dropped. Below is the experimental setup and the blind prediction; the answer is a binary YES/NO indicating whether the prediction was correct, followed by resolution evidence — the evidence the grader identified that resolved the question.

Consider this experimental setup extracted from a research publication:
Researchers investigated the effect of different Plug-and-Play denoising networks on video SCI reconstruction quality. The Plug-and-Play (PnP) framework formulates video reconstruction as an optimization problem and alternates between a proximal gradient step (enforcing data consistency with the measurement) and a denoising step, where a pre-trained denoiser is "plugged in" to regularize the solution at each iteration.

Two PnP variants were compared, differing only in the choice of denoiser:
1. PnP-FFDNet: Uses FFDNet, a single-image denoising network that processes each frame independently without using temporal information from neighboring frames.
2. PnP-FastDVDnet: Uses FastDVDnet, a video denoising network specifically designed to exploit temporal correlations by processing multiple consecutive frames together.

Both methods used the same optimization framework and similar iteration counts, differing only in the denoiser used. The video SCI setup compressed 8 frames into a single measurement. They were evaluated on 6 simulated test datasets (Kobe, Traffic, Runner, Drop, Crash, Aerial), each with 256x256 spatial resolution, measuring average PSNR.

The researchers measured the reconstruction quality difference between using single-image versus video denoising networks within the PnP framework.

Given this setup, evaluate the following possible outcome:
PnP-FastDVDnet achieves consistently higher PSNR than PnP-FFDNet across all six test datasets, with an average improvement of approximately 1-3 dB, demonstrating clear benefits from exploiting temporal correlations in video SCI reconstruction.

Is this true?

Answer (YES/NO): YES